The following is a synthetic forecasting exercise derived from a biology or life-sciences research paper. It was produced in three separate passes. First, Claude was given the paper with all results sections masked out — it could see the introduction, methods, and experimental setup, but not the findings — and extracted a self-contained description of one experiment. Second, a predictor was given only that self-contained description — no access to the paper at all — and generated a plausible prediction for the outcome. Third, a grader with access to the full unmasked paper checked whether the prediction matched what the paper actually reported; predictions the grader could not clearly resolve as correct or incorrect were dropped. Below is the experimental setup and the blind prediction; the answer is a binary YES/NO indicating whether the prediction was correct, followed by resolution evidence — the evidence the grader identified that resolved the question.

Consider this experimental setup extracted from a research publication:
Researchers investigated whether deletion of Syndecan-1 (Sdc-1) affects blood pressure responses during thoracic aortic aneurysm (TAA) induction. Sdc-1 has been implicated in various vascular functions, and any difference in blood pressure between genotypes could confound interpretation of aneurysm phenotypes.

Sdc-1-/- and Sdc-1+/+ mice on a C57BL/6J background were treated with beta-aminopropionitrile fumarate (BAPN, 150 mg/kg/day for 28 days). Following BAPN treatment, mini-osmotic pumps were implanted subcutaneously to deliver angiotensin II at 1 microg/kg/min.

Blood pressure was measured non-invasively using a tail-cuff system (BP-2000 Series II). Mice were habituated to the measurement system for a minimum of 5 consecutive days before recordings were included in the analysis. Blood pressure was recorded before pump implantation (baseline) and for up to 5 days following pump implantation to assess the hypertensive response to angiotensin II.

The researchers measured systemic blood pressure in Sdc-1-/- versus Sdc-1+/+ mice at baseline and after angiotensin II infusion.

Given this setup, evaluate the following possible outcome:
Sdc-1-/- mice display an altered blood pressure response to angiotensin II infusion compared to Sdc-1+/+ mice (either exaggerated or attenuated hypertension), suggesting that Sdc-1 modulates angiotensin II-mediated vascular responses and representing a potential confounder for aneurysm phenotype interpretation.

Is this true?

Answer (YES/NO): NO